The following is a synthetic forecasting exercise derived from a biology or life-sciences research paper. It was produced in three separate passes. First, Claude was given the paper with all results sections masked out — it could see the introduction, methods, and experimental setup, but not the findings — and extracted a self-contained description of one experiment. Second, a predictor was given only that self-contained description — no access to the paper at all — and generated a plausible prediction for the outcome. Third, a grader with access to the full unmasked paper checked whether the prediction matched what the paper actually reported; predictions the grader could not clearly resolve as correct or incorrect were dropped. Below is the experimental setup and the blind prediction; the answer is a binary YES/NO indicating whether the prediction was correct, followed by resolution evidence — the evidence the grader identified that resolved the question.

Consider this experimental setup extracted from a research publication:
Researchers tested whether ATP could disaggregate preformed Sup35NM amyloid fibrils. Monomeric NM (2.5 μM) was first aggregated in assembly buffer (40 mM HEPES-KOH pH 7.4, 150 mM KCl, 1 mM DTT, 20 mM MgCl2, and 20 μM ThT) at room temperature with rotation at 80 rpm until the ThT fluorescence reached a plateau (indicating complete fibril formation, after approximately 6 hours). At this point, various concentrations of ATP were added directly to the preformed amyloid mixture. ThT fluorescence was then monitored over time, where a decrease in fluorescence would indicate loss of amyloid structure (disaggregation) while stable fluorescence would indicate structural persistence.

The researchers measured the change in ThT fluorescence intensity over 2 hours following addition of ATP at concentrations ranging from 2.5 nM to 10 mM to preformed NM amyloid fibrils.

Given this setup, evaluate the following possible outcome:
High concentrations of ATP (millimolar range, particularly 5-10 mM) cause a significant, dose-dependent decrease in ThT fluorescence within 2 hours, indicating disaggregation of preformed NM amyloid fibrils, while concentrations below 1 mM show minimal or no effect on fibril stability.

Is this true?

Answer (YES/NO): NO